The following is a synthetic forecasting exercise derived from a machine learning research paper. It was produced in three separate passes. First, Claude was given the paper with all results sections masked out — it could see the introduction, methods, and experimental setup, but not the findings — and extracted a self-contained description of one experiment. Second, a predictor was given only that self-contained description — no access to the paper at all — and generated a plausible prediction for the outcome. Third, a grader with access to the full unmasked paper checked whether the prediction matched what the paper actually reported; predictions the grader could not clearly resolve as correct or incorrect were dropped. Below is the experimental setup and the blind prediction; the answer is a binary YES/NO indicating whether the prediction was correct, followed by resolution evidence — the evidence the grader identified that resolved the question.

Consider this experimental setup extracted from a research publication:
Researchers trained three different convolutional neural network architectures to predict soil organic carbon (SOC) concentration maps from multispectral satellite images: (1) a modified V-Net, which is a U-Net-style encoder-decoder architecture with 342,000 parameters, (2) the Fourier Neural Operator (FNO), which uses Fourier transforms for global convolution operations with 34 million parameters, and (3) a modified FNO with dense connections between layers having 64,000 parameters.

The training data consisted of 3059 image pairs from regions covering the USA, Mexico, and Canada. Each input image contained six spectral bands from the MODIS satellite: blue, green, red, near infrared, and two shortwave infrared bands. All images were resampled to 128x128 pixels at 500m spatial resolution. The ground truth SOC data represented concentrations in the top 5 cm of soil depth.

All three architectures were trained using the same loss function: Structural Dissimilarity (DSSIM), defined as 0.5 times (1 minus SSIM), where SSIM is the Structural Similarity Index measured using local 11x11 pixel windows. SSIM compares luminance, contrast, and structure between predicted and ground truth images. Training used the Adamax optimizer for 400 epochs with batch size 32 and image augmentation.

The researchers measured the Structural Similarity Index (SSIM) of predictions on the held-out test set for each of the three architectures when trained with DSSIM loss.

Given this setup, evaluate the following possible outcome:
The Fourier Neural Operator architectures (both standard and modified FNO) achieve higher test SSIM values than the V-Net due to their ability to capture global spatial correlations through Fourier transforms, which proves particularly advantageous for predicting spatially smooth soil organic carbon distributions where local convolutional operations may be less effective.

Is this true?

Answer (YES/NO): NO